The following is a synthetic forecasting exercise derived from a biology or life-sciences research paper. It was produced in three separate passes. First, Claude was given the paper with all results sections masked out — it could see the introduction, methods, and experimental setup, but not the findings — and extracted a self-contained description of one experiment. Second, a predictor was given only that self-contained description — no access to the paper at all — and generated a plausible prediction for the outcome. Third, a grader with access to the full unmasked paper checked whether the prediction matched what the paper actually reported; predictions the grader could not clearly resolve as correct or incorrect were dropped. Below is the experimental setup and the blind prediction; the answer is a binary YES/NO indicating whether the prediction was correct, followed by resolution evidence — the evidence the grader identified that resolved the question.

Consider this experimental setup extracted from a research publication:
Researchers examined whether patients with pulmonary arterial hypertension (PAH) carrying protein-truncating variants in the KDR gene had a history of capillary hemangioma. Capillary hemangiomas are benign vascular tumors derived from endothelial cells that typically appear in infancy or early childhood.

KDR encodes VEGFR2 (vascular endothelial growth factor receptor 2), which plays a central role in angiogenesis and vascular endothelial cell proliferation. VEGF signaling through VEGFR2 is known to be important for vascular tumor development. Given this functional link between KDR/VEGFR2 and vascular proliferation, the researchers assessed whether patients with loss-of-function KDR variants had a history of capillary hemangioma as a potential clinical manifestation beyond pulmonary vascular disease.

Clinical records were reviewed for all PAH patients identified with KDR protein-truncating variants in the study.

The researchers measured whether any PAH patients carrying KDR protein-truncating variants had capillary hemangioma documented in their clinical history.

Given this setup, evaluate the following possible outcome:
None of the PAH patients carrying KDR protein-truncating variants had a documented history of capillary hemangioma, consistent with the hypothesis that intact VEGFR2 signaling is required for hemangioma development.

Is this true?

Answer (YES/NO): YES